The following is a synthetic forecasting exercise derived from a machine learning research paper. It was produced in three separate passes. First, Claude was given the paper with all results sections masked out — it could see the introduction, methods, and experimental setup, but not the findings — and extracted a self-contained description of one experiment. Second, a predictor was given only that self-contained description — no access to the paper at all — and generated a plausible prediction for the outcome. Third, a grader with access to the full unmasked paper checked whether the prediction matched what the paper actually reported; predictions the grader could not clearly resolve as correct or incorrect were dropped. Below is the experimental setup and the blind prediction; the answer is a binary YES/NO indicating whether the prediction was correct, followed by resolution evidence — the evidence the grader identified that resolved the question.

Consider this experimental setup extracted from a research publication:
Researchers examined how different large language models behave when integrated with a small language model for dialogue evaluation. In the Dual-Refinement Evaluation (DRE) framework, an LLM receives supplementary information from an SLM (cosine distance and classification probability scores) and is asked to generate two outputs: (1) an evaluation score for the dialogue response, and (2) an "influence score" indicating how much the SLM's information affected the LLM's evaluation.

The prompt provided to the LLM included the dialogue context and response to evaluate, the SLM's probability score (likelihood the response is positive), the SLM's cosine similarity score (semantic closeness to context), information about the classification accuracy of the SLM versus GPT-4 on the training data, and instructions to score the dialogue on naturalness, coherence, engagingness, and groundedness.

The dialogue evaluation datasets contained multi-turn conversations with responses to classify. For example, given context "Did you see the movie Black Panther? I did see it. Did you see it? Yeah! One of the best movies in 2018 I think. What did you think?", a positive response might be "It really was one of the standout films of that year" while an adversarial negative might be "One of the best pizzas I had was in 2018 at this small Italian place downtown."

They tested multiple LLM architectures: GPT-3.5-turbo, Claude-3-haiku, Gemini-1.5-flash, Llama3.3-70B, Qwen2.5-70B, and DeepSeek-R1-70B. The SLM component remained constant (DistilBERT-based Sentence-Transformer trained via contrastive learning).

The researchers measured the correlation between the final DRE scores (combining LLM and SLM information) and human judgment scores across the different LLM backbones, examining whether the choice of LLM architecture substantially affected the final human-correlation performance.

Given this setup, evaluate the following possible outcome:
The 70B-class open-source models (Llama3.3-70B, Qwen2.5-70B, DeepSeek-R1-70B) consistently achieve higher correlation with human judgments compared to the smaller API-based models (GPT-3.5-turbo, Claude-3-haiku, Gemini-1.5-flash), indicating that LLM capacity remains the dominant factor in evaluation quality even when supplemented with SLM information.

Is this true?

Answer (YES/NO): NO